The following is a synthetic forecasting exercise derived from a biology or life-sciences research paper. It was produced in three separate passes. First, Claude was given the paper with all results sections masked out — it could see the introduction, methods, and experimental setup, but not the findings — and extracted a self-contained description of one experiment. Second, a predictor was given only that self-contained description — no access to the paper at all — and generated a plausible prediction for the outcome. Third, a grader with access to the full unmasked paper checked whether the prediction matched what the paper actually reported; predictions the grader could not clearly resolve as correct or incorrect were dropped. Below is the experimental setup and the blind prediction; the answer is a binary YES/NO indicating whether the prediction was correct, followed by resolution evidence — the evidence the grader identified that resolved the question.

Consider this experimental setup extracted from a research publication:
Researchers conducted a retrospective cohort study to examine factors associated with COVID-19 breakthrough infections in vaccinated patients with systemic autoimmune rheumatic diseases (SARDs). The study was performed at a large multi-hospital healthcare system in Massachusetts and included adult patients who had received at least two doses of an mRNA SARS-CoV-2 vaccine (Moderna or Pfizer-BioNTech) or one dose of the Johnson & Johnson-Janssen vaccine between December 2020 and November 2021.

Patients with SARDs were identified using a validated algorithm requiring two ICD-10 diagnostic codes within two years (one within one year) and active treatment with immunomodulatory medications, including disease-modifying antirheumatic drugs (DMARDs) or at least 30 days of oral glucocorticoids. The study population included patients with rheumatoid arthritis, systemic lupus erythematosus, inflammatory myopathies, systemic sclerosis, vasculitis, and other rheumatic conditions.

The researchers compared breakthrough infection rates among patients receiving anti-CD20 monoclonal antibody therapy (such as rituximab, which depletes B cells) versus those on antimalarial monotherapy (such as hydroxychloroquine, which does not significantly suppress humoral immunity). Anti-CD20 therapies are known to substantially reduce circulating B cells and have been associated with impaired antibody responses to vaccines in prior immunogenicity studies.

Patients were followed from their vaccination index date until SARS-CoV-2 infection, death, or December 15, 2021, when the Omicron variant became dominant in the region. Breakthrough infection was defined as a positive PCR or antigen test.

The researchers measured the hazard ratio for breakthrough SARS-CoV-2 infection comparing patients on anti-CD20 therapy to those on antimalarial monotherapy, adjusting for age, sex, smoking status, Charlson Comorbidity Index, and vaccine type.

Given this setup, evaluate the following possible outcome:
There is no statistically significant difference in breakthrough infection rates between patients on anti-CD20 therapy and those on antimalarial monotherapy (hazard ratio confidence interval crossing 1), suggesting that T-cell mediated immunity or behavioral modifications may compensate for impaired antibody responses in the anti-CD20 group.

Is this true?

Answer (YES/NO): NO